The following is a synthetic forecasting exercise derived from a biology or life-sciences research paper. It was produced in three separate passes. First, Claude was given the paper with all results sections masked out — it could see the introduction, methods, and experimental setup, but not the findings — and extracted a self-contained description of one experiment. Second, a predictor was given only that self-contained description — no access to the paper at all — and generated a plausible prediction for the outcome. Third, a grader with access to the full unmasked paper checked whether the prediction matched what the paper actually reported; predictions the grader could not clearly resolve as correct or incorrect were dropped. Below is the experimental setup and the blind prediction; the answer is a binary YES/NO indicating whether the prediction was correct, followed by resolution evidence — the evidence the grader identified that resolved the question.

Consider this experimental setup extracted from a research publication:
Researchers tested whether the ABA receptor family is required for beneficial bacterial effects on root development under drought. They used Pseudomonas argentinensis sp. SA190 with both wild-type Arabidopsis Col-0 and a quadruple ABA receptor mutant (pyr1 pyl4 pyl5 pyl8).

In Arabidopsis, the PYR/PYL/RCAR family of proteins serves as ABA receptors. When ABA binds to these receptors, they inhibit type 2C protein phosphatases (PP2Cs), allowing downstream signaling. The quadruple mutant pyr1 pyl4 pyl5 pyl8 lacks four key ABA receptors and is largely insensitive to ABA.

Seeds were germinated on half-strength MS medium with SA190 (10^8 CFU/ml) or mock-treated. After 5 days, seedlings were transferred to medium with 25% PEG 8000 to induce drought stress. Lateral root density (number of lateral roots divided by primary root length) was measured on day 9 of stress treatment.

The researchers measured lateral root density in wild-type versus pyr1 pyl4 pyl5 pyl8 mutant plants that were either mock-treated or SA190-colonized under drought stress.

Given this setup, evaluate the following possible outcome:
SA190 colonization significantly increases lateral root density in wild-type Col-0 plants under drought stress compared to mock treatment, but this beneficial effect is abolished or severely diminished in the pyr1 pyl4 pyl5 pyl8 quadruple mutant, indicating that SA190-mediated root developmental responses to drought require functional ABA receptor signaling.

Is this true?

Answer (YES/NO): YES